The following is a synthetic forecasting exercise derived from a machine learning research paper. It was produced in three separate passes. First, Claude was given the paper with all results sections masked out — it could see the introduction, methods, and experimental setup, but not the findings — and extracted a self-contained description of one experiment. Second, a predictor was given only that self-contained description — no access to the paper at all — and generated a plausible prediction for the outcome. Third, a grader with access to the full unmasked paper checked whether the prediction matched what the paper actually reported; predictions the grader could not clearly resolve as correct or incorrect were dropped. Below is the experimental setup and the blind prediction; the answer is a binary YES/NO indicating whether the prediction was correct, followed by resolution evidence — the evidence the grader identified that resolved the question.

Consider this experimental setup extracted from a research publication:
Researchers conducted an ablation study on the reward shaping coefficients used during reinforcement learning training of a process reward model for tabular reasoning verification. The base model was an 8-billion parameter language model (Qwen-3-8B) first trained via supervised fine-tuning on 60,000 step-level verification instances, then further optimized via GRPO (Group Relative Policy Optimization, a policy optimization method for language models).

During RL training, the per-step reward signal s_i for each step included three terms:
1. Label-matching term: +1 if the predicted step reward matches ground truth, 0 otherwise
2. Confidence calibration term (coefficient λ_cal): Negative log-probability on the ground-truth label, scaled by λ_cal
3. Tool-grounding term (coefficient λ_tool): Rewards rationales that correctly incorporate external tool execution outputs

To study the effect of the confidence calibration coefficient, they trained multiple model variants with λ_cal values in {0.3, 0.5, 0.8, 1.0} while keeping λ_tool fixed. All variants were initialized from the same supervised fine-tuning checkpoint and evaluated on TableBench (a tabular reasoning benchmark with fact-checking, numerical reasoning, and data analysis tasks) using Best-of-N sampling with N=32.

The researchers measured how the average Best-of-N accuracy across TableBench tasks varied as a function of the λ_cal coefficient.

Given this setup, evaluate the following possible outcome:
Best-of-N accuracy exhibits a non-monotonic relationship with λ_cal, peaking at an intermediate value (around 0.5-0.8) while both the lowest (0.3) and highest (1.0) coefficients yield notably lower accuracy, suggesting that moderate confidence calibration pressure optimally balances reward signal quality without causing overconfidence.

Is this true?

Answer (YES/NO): NO